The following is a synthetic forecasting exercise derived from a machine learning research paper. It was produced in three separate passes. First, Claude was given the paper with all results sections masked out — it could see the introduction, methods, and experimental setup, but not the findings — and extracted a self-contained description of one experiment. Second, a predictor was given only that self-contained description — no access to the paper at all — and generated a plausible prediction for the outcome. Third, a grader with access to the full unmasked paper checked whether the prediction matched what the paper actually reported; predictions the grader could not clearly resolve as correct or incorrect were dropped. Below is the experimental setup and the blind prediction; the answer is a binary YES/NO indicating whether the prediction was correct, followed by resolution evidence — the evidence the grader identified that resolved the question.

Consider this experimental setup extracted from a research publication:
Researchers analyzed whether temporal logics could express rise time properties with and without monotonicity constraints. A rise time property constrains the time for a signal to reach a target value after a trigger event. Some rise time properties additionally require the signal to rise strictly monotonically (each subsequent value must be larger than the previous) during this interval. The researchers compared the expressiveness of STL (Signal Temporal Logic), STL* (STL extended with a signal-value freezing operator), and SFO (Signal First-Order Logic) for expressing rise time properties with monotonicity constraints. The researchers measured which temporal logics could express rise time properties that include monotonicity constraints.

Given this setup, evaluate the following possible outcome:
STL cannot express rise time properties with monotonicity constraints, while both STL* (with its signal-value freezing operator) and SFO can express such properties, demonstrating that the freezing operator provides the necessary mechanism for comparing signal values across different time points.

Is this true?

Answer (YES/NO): YES